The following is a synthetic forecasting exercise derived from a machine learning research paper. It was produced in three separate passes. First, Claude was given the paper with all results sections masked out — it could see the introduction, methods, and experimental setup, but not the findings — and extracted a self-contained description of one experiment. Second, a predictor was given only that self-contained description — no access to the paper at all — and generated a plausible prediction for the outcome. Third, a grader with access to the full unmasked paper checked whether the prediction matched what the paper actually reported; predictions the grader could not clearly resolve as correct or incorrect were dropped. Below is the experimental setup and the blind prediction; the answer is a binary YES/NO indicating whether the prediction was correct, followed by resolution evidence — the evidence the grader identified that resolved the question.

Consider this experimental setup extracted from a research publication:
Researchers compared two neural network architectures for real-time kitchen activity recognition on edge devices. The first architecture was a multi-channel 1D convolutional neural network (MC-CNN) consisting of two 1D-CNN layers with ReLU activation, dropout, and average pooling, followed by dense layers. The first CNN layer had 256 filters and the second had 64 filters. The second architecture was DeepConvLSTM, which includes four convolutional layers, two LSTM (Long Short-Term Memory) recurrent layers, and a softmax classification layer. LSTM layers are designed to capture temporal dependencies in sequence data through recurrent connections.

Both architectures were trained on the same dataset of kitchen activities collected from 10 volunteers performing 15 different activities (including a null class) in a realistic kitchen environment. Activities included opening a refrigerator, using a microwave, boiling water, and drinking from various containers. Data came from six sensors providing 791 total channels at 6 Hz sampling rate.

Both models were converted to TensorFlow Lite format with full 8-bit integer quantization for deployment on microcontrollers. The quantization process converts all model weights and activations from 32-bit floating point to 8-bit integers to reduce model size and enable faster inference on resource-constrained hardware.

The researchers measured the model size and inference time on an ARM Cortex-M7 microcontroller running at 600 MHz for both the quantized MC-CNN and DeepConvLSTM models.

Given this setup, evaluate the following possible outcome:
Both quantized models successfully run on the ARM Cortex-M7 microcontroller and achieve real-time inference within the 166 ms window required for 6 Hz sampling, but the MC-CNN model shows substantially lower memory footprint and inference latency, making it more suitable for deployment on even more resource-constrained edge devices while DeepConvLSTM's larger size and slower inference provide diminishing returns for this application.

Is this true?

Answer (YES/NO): YES